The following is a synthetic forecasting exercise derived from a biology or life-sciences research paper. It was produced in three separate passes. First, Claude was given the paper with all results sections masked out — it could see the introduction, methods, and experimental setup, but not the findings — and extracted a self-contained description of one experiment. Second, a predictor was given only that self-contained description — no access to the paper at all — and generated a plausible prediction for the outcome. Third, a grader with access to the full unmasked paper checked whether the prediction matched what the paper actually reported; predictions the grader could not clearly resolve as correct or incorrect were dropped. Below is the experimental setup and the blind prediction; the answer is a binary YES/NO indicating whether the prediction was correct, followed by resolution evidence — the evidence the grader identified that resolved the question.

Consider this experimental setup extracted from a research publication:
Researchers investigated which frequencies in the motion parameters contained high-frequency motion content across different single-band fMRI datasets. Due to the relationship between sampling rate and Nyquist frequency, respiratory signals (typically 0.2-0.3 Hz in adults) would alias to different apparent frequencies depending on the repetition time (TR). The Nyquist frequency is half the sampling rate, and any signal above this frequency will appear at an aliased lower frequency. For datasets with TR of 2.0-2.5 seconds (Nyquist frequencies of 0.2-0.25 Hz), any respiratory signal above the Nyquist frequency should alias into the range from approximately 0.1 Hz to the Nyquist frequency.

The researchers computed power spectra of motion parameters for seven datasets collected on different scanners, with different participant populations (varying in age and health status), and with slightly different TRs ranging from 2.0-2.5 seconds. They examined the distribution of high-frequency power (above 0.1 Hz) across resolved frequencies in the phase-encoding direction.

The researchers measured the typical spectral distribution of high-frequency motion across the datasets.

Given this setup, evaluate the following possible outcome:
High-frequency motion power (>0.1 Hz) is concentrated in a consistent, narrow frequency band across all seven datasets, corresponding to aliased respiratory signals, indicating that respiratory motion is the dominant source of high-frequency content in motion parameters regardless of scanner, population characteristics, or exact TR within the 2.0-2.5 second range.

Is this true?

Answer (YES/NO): NO